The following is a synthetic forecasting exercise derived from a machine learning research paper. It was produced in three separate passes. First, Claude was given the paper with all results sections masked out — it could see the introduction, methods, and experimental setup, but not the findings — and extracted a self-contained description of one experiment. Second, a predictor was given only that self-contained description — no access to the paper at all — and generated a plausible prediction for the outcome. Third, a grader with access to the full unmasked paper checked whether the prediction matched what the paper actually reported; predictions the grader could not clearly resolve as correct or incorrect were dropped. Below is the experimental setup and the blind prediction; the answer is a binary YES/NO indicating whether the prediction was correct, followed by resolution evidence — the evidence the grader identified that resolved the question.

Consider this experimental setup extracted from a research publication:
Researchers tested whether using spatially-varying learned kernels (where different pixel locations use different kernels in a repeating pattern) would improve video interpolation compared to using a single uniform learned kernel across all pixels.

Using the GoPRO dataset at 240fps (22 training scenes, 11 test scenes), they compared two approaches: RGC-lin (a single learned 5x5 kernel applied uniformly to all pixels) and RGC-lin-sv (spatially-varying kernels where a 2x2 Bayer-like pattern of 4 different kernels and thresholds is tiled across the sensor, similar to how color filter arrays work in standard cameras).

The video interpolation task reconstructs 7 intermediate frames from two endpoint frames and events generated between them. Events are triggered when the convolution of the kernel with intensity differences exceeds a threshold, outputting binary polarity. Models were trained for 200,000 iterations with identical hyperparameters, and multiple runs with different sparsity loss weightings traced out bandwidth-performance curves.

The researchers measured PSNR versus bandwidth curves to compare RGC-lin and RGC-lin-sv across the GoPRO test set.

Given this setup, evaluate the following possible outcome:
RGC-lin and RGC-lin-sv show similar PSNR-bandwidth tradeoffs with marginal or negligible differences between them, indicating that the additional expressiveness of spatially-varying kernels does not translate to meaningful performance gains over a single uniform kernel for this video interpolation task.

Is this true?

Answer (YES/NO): NO